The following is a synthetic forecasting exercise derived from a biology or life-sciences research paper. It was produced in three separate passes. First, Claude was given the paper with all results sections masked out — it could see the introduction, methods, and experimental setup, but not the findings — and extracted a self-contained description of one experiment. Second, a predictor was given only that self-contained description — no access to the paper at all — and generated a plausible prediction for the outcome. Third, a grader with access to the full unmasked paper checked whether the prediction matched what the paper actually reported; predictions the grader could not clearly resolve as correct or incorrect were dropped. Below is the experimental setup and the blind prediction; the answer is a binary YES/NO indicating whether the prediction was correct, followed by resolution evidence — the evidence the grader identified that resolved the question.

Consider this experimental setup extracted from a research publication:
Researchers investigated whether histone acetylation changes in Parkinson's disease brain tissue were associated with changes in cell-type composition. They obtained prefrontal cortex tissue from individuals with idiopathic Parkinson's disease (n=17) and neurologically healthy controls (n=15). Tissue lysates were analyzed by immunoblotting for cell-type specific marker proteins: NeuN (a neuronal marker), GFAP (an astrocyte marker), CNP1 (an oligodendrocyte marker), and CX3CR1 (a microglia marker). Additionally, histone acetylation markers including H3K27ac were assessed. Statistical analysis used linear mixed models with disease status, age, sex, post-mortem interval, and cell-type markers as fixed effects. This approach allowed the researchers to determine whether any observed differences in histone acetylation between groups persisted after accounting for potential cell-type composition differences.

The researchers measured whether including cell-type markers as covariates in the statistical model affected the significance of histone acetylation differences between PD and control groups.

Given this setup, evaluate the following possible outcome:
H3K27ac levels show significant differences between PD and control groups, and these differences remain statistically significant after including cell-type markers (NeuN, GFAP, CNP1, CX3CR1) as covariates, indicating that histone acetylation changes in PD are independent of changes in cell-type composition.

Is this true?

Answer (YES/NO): YES